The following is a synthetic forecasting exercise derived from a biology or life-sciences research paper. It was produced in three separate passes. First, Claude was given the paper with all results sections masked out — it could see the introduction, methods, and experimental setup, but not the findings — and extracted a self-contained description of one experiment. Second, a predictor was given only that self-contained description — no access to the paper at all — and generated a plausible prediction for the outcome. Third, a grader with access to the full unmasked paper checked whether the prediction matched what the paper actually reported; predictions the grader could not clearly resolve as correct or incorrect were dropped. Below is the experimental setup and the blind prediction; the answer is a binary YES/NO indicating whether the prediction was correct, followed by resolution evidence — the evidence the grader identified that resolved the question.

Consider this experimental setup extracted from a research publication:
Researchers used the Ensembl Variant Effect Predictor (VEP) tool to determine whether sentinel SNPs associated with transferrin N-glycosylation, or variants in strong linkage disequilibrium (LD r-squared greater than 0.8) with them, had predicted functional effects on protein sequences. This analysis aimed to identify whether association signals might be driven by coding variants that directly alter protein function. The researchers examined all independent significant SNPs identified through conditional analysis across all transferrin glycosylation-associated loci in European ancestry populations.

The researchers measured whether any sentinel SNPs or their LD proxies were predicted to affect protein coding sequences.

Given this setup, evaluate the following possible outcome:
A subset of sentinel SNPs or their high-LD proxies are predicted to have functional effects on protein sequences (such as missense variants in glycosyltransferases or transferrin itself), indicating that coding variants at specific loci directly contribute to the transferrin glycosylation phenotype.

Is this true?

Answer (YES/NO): YES